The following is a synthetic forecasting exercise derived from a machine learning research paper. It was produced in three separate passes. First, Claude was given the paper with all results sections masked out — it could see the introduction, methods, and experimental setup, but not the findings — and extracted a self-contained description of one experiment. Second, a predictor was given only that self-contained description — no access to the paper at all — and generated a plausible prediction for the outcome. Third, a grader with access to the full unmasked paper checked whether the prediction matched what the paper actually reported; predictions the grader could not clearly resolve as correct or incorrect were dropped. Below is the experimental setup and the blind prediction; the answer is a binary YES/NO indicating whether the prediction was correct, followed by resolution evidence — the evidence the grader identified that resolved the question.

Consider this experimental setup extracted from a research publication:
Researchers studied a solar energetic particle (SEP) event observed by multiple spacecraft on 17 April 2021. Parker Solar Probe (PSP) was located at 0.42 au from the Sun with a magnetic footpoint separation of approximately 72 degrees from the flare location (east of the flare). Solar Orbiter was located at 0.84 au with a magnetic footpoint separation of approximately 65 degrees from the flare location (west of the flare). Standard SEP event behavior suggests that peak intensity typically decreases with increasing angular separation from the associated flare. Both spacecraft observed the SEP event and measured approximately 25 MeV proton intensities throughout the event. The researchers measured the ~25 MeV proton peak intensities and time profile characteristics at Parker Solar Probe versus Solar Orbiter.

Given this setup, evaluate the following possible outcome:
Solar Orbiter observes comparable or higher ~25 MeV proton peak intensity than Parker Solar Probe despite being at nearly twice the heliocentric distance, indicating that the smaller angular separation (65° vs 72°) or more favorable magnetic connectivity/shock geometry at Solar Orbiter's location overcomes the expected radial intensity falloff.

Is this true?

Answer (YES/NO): NO